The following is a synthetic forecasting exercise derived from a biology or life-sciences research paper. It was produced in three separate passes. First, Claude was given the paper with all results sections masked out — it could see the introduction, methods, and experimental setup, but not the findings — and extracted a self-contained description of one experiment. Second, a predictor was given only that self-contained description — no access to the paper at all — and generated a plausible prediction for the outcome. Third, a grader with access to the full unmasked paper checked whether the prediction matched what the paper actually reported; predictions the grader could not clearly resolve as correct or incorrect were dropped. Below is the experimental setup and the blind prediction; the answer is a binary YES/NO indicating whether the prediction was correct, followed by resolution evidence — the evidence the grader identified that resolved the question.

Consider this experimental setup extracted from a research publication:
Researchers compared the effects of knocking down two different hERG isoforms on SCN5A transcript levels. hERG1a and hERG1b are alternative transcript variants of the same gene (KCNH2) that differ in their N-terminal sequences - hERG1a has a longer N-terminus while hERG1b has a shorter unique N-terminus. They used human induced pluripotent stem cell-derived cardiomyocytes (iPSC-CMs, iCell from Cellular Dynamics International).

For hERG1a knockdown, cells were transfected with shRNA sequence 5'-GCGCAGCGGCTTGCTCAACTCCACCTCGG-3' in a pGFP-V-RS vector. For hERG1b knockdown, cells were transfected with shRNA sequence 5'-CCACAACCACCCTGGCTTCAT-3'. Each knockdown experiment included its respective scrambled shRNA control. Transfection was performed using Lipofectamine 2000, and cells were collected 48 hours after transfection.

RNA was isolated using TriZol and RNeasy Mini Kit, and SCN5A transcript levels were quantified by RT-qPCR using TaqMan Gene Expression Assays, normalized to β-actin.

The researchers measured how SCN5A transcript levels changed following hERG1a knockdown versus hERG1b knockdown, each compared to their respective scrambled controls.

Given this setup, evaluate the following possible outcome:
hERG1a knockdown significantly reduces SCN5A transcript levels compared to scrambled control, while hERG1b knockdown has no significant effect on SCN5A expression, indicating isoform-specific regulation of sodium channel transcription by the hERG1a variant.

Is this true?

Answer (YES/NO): NO